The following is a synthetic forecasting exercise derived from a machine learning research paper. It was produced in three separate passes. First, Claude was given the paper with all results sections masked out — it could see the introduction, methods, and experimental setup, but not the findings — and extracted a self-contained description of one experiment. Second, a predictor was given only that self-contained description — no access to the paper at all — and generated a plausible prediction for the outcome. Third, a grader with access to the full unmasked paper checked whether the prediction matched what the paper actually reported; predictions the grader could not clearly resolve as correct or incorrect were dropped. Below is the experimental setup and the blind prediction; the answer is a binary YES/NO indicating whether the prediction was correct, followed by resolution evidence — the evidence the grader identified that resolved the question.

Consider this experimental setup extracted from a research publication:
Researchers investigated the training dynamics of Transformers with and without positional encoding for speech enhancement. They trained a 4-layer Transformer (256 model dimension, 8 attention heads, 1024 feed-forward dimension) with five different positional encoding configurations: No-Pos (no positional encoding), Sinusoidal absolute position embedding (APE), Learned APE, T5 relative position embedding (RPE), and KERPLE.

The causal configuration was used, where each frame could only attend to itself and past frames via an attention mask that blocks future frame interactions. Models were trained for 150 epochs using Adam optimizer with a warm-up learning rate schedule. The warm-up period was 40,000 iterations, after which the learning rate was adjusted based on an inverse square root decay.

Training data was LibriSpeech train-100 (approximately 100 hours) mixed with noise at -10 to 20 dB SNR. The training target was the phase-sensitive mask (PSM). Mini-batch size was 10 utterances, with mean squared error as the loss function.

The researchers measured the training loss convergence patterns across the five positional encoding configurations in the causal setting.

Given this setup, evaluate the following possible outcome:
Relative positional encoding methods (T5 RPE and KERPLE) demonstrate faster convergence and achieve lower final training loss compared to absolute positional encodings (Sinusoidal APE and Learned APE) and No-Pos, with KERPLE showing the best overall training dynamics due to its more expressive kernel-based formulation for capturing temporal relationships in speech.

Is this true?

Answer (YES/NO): NO